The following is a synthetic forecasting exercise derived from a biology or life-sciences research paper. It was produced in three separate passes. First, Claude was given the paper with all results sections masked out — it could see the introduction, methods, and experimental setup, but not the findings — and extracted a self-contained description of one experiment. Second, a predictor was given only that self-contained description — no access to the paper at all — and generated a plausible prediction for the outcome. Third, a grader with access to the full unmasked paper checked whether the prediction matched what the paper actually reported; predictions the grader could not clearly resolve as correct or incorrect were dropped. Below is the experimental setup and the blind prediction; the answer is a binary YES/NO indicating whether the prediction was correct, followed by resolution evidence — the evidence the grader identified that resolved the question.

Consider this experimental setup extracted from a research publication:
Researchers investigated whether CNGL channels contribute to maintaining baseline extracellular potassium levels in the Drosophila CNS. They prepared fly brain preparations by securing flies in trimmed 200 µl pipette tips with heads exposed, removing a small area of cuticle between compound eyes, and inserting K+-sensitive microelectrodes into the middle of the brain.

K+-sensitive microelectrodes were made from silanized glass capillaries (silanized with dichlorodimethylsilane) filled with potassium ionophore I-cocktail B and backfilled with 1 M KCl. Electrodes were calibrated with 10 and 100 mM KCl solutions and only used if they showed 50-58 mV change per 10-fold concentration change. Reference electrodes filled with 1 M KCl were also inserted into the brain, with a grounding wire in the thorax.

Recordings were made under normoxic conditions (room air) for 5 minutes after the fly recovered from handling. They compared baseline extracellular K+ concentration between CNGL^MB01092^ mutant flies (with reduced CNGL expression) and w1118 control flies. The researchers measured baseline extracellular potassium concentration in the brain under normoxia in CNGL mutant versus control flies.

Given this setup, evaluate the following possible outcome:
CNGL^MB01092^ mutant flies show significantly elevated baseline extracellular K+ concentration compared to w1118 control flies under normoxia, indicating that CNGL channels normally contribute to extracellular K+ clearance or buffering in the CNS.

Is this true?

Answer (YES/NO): NO